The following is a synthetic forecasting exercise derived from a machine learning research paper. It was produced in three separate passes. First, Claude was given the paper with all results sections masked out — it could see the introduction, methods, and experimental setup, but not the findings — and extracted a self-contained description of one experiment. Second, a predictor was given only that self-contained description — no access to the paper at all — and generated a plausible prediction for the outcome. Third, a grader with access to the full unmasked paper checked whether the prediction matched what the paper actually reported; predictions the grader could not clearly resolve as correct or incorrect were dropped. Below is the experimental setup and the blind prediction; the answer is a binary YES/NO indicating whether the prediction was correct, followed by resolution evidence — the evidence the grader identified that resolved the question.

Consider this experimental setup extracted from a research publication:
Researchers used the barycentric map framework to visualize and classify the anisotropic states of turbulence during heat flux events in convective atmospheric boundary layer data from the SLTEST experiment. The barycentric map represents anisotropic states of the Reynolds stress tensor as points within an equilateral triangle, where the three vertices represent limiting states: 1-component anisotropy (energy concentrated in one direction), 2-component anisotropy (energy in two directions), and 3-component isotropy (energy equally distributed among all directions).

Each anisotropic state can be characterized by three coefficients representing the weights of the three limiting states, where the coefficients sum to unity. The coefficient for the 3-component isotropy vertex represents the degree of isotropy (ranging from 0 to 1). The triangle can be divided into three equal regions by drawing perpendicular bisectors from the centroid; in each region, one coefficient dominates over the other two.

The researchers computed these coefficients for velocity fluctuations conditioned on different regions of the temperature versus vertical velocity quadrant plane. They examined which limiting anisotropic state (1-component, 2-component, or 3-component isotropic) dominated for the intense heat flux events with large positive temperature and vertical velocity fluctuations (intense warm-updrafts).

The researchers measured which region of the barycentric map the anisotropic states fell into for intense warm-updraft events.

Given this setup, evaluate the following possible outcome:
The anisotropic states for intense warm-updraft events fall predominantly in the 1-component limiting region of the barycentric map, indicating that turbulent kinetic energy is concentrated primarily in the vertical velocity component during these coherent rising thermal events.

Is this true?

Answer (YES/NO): YES